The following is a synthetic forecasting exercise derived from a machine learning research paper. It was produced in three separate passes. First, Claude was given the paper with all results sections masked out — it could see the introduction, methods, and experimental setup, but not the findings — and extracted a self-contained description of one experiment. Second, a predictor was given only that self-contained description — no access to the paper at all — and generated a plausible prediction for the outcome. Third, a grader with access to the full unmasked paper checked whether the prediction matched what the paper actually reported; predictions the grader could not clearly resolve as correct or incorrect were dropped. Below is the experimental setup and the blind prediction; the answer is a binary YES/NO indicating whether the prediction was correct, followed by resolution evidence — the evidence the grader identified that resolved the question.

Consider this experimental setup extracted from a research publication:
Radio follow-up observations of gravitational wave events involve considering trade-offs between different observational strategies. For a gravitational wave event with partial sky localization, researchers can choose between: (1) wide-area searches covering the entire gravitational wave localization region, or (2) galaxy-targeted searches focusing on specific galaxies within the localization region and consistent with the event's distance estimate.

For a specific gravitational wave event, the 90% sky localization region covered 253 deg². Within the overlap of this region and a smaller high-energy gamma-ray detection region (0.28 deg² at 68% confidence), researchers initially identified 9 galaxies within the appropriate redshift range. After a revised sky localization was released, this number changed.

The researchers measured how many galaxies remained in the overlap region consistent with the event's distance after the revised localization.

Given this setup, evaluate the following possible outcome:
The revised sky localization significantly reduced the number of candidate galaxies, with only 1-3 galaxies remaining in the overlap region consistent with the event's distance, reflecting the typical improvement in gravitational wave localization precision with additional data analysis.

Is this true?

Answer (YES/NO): YES